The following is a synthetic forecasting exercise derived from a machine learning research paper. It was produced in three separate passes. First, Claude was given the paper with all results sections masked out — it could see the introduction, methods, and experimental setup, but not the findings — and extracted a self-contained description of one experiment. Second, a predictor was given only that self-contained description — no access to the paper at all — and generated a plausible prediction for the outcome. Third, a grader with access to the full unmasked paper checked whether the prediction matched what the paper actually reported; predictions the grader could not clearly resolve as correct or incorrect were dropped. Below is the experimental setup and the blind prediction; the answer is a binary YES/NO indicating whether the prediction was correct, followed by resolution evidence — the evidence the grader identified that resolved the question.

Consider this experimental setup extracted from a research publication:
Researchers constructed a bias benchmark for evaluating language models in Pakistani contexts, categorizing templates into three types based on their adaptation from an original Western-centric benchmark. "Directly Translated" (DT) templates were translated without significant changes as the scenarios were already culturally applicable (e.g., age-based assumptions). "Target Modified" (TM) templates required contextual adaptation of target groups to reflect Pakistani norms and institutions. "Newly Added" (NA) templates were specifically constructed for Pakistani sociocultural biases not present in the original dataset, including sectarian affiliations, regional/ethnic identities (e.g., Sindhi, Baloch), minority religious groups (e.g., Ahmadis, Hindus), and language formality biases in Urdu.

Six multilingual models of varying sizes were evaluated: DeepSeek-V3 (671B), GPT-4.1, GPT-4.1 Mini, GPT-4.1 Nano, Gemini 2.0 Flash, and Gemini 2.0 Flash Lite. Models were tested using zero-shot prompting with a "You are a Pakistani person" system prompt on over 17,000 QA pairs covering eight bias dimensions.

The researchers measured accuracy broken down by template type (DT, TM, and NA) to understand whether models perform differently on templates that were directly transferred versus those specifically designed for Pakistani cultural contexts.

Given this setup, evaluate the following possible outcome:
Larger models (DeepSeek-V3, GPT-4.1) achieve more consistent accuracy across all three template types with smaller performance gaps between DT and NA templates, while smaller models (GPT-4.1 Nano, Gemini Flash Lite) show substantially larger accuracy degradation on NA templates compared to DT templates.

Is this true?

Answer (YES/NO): NO